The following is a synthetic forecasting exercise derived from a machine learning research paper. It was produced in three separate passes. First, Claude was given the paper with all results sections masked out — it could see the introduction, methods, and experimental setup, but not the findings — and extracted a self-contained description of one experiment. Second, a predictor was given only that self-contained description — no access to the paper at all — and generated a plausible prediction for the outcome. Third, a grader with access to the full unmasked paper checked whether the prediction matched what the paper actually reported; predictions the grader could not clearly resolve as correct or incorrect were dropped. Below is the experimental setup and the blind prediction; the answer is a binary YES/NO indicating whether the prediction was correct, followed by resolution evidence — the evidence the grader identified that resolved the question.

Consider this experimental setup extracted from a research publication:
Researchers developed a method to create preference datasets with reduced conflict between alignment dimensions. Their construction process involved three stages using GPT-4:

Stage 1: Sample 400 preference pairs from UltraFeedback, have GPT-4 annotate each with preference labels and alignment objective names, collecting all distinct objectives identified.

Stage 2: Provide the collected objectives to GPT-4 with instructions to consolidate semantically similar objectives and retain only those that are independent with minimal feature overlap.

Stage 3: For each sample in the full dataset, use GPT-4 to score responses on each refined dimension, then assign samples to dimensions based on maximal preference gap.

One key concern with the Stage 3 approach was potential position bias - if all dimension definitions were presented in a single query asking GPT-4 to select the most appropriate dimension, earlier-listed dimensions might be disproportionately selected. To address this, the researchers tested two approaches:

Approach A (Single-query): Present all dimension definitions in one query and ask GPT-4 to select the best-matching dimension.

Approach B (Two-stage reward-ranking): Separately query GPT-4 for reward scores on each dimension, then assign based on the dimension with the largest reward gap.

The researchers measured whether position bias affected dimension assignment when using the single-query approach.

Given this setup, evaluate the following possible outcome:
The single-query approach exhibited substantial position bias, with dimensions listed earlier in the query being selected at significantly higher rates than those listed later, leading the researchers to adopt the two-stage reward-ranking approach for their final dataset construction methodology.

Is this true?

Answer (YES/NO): YES